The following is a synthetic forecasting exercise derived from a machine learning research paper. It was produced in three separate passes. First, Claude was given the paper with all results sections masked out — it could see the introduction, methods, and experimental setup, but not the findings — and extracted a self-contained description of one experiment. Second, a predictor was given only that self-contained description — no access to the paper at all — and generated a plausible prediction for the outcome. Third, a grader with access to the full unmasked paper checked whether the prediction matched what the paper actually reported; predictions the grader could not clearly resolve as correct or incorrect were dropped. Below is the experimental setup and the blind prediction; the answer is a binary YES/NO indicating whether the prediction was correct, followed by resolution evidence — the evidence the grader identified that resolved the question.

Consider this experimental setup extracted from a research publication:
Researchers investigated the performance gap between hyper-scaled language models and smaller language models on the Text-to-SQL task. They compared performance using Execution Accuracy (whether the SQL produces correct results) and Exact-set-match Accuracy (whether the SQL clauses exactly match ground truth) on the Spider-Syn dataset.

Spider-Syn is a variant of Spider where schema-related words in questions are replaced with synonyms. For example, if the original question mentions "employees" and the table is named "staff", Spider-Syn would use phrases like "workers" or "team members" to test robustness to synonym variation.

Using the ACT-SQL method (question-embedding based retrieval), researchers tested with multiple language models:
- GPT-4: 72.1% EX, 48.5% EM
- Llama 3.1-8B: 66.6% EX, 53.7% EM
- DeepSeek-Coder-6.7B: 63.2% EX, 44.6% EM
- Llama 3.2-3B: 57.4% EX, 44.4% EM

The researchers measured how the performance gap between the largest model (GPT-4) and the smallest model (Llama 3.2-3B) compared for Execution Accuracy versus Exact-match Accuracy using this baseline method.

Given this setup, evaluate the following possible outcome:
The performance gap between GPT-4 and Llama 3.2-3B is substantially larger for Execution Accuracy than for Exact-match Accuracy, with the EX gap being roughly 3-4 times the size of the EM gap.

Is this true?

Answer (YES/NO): YES